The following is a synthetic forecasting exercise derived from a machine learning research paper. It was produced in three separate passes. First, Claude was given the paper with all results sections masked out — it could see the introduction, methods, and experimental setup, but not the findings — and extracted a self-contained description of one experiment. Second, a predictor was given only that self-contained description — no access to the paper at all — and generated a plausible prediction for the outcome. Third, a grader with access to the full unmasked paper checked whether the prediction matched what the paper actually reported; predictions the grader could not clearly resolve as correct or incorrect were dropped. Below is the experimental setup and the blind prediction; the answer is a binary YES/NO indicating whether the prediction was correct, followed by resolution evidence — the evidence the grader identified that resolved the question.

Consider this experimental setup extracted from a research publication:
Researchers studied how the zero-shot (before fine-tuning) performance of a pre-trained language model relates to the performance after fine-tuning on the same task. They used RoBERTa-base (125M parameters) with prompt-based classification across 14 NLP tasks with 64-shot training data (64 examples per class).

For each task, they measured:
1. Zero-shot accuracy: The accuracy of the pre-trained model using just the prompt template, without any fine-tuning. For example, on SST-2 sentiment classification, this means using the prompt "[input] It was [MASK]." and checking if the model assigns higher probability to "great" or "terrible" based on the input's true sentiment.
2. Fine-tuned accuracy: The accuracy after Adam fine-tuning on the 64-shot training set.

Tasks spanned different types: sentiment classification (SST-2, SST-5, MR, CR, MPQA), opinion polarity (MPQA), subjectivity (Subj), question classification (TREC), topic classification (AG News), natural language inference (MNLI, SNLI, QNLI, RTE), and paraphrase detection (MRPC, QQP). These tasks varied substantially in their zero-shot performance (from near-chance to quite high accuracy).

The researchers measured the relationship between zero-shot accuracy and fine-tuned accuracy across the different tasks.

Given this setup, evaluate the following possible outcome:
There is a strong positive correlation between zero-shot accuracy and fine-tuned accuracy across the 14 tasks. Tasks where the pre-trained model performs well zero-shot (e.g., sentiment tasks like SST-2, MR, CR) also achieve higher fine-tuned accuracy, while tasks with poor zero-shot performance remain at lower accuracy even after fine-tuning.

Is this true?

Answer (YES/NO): YES